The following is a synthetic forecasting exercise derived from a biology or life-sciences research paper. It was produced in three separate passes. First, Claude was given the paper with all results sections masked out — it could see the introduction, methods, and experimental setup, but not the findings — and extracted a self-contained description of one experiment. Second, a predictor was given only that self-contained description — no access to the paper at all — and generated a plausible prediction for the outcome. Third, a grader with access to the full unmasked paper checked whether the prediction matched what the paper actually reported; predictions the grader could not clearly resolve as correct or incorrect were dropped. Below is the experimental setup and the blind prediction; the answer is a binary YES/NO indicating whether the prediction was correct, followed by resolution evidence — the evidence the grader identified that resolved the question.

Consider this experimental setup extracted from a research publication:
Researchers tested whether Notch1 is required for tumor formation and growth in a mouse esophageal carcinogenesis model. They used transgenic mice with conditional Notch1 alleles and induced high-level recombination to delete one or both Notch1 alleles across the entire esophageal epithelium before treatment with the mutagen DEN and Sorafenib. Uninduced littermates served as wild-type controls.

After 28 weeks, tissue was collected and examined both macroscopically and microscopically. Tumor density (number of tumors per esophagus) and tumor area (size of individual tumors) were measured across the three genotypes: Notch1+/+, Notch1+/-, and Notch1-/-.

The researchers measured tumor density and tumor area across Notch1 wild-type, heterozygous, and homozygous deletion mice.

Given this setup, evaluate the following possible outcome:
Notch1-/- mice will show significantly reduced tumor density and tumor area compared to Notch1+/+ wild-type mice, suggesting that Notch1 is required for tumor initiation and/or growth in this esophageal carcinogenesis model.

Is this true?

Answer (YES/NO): NO